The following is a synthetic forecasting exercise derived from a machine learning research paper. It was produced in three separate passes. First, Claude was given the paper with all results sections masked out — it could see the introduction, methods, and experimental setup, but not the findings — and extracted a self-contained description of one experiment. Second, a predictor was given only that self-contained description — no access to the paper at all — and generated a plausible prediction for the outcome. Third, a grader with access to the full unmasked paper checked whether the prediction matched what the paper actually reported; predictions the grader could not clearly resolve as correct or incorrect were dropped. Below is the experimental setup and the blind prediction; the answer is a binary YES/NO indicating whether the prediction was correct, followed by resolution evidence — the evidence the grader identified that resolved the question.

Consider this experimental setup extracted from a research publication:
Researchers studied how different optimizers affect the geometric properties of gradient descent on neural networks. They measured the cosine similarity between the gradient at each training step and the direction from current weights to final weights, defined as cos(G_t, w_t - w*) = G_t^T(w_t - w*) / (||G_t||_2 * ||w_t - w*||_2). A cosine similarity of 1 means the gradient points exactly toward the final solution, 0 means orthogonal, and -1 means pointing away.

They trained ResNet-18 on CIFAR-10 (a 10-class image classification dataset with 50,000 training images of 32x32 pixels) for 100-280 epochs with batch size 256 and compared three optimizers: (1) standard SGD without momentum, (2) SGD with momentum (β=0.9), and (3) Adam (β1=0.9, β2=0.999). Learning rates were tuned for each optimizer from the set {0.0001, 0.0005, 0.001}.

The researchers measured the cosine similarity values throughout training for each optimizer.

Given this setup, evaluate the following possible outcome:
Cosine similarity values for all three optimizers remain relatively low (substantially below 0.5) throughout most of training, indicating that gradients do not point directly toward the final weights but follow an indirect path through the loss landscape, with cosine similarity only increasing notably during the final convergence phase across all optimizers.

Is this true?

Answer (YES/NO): NO